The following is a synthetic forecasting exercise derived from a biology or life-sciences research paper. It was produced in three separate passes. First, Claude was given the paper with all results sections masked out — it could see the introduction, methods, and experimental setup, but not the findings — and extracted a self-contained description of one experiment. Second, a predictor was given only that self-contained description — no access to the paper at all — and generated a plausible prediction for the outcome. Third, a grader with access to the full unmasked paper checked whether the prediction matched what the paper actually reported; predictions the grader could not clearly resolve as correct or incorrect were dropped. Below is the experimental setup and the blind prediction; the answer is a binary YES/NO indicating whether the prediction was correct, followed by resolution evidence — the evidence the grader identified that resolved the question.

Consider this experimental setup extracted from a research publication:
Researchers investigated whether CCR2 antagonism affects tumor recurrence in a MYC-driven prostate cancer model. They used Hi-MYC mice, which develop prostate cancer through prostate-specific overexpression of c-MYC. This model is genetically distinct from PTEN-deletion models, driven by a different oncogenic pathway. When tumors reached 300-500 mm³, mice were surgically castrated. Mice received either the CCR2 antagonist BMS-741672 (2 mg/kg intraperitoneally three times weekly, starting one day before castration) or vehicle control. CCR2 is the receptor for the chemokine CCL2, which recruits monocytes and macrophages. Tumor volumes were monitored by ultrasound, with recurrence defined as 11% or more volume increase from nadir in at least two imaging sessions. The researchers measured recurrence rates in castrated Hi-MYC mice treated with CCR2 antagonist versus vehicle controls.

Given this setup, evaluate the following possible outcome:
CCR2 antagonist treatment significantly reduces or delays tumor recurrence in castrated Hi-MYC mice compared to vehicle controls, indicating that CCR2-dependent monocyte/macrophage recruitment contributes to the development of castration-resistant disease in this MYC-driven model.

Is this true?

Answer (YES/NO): YES